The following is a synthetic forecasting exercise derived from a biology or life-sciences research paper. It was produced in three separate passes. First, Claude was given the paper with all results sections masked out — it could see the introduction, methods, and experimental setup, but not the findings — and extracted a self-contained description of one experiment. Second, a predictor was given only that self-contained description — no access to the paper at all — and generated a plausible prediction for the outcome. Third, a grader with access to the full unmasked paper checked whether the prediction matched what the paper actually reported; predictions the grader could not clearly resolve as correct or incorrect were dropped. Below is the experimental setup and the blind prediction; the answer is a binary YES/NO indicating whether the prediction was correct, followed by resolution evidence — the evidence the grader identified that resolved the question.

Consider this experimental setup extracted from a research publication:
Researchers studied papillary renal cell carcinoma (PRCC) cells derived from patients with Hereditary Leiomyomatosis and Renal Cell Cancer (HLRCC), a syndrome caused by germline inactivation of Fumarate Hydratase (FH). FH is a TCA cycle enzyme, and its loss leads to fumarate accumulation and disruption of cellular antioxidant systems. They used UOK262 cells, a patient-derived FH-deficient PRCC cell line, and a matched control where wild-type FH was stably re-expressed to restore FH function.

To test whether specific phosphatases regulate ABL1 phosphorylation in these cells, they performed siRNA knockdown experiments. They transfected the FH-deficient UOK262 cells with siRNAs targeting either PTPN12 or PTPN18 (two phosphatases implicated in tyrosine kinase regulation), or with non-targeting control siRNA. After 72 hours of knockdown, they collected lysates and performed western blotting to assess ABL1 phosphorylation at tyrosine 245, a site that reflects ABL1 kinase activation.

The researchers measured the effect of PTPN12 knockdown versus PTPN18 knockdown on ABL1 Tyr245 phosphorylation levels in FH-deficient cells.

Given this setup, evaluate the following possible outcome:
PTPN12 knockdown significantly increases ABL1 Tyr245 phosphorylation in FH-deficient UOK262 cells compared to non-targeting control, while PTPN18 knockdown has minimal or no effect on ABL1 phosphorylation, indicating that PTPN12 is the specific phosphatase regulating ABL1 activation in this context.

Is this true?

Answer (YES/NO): YES